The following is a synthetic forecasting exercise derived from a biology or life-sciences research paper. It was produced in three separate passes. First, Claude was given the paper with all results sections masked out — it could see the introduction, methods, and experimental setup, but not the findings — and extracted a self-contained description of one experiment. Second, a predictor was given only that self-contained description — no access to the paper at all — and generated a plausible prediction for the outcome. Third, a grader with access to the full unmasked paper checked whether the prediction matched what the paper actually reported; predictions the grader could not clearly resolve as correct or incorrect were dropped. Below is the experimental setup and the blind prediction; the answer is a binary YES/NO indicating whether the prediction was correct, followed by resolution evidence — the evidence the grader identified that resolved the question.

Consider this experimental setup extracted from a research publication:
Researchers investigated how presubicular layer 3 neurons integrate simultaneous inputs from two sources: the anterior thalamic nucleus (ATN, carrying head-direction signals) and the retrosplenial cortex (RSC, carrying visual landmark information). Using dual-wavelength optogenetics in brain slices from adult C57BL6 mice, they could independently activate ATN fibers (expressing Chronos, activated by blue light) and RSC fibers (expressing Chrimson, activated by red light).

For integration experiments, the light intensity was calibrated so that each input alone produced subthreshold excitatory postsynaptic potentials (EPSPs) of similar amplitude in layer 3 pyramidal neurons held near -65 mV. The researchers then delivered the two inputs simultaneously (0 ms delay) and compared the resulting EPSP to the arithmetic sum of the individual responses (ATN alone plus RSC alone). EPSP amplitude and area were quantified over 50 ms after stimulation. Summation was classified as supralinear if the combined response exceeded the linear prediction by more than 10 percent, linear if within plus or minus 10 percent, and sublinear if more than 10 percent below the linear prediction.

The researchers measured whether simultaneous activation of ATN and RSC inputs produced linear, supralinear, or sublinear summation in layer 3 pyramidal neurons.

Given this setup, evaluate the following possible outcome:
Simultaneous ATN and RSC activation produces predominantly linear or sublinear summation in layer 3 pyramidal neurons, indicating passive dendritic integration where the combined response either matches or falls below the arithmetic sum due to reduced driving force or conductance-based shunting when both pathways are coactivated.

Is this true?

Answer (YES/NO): NO